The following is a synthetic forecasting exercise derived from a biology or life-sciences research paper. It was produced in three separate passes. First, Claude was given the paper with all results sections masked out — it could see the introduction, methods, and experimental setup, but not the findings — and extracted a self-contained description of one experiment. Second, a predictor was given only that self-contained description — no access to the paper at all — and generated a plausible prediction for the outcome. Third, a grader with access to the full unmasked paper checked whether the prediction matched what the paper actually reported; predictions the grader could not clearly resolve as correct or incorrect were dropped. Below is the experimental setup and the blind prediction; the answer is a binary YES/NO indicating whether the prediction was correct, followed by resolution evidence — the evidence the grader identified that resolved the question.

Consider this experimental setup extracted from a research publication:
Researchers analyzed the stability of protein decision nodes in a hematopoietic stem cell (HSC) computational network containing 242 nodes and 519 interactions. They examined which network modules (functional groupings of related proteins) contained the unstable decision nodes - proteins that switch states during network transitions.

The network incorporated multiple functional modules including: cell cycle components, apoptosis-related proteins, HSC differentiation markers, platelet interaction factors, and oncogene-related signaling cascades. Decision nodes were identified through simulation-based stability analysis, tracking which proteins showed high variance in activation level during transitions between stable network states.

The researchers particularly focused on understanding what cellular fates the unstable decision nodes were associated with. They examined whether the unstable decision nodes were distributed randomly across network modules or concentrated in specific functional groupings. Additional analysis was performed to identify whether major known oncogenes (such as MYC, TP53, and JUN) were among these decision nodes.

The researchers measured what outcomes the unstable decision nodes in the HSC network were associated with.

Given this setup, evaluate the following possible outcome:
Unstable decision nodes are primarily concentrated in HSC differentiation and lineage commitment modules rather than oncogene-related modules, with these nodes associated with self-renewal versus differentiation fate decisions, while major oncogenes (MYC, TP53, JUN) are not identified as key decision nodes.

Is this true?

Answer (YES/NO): NO